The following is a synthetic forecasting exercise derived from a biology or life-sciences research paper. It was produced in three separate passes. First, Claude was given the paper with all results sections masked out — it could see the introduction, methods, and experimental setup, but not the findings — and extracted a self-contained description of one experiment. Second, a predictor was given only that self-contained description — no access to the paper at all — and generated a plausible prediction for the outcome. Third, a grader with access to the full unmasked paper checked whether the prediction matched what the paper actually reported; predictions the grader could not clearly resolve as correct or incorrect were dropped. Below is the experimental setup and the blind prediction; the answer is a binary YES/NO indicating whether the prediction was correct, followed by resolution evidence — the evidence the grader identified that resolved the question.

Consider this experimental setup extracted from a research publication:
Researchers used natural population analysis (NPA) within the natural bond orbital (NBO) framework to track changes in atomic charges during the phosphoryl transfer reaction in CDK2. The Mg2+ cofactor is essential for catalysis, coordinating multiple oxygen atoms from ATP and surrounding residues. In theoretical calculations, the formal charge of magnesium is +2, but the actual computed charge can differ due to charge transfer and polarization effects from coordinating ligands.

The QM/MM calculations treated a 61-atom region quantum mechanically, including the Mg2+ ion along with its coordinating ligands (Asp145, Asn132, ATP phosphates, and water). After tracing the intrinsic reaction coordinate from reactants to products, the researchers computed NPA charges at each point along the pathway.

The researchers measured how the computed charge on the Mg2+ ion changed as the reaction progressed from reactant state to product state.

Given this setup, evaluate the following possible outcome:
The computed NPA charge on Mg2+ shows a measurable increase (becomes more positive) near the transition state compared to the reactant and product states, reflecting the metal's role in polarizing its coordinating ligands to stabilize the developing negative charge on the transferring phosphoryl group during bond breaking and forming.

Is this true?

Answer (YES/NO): NO